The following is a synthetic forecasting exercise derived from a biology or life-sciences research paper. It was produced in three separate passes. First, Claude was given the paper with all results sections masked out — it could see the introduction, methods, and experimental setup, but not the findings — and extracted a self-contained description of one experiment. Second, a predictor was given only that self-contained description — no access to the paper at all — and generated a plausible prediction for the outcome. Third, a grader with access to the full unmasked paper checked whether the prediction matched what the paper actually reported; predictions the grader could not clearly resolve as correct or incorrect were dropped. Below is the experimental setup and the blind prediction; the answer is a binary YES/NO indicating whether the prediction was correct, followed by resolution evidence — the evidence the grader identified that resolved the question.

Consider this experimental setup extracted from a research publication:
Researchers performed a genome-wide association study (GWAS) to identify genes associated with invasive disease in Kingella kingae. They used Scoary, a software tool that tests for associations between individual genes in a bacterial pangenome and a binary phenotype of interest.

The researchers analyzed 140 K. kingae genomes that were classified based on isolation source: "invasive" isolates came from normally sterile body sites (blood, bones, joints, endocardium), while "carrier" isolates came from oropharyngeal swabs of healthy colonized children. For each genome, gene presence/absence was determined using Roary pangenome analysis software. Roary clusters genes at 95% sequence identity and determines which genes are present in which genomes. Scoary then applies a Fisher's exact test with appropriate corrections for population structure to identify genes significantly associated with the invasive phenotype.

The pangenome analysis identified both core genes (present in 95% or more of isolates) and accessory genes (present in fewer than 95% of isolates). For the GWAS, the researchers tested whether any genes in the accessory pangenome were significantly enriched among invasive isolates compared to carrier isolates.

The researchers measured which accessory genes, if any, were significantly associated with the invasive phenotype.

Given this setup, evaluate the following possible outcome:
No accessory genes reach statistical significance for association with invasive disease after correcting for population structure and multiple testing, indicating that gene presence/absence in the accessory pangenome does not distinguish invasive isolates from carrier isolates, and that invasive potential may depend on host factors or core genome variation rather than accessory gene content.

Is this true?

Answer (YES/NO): NO